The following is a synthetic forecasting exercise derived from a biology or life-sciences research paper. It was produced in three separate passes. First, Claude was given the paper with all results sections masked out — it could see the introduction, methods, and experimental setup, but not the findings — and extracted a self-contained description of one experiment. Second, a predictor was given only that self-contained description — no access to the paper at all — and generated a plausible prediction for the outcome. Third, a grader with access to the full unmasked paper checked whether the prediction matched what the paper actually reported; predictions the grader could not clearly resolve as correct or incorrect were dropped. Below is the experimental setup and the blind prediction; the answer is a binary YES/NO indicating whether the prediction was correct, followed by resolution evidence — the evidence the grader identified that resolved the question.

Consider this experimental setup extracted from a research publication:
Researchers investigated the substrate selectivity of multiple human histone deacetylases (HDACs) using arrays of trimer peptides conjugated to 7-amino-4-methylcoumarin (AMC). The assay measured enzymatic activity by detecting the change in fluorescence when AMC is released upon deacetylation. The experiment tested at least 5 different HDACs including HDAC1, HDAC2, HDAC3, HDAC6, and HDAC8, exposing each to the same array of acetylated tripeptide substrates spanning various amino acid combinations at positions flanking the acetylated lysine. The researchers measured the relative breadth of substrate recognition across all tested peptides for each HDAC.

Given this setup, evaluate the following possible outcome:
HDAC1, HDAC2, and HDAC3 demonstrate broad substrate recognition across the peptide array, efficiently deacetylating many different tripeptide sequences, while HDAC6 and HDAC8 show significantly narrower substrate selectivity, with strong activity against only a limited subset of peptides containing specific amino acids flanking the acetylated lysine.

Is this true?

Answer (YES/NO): NO